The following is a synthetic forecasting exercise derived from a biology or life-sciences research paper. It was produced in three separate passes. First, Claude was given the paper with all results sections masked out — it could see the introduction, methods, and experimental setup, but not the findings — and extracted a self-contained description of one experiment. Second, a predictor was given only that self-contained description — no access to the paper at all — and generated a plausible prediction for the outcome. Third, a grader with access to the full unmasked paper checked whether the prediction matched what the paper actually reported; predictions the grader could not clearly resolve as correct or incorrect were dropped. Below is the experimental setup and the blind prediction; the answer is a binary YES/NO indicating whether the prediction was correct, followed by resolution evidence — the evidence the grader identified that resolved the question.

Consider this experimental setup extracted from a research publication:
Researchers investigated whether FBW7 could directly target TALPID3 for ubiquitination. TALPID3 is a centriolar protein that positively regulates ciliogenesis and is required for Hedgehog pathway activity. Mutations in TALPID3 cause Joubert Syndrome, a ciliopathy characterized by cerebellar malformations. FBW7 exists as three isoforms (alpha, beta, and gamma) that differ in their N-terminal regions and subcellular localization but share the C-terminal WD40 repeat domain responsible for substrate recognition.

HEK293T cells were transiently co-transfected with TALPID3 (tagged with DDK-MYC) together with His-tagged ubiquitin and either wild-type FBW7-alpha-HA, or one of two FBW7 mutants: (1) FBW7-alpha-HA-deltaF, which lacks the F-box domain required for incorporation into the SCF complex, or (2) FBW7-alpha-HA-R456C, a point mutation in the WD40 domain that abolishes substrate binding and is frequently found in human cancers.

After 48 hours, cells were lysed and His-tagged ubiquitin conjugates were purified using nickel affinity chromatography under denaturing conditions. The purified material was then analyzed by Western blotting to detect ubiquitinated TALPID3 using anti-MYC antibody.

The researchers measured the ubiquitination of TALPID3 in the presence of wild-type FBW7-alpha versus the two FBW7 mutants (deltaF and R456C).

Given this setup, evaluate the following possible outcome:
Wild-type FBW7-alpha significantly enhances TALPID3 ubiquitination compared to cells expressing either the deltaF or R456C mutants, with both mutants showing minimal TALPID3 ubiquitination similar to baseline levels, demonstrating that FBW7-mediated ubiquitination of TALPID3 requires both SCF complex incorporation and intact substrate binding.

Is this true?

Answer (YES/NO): YES